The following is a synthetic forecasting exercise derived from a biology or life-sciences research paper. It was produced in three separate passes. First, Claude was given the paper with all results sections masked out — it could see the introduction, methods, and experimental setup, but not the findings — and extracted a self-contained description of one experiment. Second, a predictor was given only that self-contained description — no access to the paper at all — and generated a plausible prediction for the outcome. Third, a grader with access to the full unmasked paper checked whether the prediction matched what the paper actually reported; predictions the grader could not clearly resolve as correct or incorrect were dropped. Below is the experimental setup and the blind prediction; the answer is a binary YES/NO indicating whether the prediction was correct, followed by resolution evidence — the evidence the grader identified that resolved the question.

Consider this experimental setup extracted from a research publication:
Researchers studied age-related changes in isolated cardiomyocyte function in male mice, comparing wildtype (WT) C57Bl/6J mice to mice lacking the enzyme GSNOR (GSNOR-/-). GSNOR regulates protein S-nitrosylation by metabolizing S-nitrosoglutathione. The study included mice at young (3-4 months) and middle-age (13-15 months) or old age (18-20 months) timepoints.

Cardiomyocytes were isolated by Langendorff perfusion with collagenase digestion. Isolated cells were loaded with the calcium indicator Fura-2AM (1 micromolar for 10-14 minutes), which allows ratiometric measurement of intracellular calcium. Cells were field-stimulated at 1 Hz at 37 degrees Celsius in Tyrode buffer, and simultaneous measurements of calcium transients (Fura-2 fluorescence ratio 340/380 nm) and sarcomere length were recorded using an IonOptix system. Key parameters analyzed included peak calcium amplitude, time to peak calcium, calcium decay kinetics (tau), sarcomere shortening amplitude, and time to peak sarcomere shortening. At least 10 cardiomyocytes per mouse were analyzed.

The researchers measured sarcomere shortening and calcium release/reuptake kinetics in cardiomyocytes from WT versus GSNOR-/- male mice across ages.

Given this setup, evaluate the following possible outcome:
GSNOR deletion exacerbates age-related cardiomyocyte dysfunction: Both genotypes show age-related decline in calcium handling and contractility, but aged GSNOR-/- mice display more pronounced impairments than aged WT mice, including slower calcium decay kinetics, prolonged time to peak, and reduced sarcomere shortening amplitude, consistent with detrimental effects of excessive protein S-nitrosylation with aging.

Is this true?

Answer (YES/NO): NO